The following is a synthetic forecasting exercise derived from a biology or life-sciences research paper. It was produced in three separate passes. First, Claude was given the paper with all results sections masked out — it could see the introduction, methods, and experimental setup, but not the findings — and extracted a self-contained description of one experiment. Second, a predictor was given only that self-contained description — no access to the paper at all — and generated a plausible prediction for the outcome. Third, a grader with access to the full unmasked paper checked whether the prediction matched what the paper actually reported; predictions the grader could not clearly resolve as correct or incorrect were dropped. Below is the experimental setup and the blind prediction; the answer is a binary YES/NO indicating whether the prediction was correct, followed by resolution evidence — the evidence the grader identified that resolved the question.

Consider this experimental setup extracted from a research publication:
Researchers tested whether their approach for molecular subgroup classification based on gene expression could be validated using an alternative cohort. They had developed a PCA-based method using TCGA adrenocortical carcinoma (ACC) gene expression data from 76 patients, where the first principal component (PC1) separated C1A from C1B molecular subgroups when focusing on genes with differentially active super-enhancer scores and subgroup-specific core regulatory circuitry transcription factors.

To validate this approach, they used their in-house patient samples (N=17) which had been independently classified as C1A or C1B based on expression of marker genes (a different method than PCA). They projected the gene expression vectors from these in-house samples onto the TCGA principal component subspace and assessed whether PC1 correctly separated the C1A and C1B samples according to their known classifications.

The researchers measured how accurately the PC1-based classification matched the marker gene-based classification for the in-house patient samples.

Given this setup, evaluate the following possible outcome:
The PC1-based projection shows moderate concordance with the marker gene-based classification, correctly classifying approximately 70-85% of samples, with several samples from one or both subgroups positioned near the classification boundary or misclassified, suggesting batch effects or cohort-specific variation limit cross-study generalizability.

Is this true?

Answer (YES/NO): NO